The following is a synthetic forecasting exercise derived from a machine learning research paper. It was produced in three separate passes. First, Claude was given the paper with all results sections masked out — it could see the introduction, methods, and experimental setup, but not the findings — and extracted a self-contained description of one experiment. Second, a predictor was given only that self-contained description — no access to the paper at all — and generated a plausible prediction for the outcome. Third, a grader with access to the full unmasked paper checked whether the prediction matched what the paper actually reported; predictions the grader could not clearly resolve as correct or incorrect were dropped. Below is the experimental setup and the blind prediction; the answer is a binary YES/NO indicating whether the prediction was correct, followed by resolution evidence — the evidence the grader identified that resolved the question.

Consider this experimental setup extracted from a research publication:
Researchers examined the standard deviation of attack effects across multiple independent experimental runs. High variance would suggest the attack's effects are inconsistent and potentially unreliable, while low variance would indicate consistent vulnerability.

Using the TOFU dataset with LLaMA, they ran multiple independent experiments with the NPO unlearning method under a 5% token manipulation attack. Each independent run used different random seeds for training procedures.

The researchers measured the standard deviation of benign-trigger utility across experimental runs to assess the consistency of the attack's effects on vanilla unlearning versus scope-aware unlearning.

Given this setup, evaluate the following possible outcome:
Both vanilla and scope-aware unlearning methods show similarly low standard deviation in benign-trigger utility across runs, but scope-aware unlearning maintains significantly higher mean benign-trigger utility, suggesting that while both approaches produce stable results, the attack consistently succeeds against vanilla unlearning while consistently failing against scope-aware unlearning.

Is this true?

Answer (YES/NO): NO